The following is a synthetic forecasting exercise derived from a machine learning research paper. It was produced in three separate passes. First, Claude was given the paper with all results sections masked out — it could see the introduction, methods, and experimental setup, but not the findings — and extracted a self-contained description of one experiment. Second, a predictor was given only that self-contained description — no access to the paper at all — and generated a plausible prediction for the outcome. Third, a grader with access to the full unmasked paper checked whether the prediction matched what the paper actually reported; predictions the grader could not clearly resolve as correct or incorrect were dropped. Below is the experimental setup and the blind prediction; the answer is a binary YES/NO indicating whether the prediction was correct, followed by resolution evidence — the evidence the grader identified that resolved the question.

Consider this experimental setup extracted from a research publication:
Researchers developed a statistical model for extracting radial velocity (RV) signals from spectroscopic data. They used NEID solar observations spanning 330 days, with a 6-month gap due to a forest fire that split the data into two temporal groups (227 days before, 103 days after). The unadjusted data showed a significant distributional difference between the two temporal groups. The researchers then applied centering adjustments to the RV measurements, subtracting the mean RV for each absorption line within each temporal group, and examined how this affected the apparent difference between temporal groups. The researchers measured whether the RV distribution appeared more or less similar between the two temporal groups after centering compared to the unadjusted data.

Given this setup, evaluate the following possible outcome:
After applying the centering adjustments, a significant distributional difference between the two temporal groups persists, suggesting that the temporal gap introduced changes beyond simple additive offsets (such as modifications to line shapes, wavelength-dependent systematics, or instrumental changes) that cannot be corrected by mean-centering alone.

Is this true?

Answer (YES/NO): NO